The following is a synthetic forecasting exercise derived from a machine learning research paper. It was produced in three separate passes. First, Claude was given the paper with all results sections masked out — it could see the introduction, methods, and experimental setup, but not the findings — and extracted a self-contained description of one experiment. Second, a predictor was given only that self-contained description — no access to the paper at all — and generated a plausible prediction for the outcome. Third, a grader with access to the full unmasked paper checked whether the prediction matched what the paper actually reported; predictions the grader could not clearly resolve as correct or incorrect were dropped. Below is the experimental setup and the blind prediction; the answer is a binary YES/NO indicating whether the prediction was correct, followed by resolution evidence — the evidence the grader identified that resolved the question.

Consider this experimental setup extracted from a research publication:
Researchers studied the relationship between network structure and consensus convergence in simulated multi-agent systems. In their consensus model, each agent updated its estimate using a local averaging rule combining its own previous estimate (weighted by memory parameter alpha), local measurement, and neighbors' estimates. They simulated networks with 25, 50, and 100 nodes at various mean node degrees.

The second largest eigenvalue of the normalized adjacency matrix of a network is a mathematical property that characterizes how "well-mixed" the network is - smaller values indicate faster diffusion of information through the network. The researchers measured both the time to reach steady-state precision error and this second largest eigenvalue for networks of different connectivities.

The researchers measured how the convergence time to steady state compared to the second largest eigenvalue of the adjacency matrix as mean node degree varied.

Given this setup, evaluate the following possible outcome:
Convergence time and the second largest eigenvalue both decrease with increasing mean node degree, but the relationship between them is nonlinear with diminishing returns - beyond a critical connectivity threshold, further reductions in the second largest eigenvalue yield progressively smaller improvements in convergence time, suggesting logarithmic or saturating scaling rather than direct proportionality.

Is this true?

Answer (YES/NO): NO